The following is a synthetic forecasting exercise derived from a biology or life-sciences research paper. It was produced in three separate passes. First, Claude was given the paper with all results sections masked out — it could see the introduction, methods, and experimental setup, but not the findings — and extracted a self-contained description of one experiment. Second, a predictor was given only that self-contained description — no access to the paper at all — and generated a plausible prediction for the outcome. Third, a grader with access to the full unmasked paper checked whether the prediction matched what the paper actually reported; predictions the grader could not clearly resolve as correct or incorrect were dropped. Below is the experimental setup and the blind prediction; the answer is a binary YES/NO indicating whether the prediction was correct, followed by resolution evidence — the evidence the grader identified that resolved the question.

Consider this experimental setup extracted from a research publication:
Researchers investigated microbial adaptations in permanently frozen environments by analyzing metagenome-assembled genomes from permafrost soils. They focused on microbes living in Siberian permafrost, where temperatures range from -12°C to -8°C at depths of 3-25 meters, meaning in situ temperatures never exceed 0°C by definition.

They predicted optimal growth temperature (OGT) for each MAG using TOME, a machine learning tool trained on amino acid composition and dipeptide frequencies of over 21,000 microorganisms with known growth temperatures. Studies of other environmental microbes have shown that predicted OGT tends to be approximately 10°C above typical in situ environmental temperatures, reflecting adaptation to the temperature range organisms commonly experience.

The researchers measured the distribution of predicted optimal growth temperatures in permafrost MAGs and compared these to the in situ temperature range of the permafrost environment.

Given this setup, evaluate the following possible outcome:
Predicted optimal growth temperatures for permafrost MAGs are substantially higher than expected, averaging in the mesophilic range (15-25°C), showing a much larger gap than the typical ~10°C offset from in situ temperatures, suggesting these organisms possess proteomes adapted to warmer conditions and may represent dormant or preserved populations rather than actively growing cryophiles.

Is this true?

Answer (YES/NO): NO